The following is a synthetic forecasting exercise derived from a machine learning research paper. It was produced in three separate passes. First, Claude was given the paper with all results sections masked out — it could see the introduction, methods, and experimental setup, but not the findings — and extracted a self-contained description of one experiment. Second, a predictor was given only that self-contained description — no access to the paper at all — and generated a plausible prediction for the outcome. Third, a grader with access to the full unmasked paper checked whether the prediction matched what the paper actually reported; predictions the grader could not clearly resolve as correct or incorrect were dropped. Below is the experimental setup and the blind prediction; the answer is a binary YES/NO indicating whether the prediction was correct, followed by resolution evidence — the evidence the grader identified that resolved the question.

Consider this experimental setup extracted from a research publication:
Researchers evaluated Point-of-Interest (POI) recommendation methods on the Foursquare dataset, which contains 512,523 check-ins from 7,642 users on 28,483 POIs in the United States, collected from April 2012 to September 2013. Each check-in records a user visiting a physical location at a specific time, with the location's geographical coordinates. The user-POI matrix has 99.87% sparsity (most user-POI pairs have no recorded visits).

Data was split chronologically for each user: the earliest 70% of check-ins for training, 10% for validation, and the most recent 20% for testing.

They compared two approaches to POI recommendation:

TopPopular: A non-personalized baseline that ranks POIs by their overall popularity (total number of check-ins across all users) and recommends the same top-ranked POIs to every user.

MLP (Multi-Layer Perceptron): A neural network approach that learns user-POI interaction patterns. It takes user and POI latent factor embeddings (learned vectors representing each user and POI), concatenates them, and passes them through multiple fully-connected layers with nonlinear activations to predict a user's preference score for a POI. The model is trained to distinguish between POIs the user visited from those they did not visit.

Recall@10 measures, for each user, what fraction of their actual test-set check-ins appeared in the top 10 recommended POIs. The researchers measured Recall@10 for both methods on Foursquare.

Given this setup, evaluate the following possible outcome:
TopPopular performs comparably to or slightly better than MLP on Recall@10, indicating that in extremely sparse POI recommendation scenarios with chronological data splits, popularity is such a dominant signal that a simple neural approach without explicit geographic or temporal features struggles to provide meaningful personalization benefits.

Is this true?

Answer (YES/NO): NO